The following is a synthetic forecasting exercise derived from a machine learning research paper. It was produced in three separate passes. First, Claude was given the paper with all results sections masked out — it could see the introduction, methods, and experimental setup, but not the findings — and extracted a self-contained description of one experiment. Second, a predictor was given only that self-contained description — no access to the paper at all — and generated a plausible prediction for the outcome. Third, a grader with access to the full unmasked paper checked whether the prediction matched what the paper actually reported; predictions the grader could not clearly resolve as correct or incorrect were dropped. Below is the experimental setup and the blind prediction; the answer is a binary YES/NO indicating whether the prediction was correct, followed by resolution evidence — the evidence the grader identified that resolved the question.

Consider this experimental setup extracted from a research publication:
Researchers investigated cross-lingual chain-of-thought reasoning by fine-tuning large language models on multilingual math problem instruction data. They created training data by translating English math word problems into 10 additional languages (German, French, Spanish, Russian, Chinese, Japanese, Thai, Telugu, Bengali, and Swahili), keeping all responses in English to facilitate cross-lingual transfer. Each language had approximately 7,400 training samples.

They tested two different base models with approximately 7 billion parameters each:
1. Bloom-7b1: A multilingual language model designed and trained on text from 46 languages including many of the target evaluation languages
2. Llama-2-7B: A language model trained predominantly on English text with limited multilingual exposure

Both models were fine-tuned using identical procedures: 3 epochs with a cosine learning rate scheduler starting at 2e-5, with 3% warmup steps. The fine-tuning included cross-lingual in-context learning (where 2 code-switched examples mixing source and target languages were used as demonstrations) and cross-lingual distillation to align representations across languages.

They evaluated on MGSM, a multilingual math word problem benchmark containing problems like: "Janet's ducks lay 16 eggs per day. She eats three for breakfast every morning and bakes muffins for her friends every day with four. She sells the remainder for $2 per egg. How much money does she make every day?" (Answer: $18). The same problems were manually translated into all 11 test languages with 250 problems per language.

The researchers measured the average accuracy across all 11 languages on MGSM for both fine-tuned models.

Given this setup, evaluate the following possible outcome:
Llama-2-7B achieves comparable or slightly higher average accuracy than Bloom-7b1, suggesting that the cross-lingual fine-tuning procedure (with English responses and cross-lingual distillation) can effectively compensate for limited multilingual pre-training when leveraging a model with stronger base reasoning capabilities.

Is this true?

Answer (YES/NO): NO